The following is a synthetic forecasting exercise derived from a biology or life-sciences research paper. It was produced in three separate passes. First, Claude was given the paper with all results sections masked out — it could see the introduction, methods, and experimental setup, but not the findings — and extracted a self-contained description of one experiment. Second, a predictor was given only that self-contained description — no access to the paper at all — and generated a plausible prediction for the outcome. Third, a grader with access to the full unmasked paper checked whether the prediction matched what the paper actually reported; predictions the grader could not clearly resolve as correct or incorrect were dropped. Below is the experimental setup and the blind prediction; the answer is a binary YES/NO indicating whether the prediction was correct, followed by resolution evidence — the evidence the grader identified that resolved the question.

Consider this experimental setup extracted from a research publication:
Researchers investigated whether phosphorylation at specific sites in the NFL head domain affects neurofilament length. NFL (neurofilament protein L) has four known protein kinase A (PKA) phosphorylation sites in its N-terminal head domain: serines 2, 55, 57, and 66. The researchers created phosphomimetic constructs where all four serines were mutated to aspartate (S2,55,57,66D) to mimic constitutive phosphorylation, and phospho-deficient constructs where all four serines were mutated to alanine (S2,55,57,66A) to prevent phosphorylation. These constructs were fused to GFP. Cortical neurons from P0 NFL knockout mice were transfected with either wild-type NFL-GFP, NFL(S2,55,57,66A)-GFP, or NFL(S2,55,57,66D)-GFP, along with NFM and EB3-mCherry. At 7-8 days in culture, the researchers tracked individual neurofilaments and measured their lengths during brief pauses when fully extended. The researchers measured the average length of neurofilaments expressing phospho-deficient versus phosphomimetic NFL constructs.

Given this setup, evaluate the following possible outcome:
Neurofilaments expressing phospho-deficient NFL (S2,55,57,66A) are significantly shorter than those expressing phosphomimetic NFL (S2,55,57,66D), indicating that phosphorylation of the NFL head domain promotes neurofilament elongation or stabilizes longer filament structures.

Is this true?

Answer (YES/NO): NO